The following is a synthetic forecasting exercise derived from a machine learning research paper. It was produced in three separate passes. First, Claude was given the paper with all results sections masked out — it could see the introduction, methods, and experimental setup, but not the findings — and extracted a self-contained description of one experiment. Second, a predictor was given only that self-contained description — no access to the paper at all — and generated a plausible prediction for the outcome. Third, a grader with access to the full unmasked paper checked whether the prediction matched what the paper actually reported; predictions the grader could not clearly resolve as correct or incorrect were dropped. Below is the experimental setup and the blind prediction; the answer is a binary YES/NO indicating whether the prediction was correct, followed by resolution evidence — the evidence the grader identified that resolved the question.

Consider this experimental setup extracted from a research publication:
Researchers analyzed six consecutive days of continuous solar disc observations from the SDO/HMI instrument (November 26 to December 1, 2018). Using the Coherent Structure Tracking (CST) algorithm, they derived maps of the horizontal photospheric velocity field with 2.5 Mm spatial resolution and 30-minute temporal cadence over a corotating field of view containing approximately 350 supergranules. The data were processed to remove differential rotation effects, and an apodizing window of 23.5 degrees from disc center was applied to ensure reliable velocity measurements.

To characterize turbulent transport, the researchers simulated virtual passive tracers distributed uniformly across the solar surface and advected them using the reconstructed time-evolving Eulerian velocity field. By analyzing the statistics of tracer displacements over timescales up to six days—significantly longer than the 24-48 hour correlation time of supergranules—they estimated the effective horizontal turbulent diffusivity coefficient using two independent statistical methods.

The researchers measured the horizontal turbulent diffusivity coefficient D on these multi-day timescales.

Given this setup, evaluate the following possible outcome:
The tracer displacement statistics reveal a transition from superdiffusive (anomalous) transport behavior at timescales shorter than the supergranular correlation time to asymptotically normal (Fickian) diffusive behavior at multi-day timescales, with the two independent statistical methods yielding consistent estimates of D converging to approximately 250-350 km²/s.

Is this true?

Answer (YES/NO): NO